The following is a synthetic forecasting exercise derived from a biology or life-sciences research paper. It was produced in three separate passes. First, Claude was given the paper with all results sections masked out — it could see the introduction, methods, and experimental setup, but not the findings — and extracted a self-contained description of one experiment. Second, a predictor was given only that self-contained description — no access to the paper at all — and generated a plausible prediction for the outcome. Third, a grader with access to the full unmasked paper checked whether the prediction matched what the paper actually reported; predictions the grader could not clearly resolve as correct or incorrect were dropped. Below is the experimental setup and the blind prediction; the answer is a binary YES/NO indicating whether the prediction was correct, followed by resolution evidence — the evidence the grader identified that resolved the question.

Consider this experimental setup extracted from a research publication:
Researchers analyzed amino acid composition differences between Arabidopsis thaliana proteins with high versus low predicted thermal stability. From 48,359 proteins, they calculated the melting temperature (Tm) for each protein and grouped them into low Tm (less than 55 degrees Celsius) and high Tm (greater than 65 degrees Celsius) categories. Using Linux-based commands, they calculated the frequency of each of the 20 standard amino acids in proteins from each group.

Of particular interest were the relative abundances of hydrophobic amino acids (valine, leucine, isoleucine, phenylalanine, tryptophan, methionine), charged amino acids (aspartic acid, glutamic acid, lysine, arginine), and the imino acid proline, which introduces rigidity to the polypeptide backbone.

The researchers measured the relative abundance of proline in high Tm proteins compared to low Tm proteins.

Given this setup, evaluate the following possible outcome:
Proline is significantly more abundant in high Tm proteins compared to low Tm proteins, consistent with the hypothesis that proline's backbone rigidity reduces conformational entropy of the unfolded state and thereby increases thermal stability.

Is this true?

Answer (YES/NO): NO